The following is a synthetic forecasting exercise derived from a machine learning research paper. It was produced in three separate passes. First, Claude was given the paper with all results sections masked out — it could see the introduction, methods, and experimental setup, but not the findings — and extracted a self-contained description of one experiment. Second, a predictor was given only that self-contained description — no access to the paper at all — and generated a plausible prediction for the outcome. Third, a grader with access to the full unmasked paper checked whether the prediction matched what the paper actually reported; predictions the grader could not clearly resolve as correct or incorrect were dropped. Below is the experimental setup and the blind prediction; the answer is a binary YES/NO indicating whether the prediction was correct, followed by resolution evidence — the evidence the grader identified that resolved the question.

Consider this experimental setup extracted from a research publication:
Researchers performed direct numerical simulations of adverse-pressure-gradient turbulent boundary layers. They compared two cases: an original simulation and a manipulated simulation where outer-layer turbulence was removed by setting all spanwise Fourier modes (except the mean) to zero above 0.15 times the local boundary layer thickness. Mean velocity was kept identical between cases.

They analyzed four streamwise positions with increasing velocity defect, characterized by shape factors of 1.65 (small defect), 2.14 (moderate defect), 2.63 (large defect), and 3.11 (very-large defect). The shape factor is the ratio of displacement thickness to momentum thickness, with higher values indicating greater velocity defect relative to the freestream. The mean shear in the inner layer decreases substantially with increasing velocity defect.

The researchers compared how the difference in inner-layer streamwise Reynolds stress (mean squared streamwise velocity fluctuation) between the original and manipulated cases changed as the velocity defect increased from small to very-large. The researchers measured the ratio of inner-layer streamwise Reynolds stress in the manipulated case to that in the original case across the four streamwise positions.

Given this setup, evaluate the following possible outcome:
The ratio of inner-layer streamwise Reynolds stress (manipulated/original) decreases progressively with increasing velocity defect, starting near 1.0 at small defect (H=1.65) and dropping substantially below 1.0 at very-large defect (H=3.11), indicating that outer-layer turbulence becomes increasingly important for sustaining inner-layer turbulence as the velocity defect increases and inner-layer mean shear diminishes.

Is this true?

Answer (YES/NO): NO